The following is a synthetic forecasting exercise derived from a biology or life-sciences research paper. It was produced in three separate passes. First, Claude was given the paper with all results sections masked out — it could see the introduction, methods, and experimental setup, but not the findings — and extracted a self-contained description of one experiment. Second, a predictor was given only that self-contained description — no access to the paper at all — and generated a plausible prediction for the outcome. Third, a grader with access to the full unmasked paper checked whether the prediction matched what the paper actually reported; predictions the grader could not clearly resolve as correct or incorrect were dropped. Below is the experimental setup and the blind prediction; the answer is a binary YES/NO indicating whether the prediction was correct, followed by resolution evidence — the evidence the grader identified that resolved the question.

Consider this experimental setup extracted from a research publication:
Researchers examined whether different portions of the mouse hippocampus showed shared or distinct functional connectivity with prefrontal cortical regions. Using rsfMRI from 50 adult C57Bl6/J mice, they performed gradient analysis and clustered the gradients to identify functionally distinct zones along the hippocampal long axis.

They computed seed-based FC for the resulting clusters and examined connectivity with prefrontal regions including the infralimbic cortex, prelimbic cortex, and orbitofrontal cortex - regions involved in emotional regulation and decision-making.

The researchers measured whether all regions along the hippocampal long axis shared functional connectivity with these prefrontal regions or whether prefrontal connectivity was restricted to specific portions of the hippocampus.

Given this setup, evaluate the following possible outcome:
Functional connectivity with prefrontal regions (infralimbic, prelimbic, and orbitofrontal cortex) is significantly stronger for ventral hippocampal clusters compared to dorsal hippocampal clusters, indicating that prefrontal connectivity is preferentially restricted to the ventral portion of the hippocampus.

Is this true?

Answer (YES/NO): NO